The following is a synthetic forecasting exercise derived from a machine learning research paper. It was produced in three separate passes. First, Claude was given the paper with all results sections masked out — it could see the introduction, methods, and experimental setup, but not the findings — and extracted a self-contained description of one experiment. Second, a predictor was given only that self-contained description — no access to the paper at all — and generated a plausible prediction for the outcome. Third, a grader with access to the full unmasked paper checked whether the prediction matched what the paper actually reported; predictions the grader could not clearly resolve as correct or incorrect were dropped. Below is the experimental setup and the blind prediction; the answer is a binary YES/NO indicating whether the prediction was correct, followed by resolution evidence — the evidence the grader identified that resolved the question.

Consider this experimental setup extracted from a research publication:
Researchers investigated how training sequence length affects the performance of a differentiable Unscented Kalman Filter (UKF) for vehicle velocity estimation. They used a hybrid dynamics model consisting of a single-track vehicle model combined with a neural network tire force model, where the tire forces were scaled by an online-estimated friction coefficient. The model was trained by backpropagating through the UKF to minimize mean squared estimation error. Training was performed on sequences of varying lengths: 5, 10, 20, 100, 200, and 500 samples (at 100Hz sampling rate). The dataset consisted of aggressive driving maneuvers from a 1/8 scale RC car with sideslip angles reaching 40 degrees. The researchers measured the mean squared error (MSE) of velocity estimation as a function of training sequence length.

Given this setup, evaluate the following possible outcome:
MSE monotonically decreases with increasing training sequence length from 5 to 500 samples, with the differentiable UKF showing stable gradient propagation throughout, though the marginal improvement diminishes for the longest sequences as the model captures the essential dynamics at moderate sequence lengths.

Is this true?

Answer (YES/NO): NO